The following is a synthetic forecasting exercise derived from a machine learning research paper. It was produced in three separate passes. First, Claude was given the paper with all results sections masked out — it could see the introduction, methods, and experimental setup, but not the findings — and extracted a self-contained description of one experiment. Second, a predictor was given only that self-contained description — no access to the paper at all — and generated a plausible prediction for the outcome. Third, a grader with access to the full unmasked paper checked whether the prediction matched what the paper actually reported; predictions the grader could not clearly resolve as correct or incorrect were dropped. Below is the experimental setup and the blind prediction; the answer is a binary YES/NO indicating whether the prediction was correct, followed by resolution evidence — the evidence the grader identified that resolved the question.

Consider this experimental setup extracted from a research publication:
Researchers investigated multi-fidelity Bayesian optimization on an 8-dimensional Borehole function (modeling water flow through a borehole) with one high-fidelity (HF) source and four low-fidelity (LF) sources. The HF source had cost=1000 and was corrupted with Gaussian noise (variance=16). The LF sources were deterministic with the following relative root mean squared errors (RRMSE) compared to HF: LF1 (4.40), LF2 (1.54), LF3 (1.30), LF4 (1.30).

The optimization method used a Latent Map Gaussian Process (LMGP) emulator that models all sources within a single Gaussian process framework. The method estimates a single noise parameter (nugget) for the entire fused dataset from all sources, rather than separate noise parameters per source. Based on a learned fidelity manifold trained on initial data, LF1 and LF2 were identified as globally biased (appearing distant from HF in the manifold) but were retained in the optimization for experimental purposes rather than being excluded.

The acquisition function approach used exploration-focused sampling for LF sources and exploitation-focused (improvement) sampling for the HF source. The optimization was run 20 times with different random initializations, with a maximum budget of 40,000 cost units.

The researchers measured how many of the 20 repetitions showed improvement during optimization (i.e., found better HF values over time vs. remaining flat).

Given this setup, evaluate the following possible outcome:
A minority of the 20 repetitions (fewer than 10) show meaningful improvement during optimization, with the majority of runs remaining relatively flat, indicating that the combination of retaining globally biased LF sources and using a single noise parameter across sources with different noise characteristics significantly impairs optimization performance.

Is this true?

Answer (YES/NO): YES